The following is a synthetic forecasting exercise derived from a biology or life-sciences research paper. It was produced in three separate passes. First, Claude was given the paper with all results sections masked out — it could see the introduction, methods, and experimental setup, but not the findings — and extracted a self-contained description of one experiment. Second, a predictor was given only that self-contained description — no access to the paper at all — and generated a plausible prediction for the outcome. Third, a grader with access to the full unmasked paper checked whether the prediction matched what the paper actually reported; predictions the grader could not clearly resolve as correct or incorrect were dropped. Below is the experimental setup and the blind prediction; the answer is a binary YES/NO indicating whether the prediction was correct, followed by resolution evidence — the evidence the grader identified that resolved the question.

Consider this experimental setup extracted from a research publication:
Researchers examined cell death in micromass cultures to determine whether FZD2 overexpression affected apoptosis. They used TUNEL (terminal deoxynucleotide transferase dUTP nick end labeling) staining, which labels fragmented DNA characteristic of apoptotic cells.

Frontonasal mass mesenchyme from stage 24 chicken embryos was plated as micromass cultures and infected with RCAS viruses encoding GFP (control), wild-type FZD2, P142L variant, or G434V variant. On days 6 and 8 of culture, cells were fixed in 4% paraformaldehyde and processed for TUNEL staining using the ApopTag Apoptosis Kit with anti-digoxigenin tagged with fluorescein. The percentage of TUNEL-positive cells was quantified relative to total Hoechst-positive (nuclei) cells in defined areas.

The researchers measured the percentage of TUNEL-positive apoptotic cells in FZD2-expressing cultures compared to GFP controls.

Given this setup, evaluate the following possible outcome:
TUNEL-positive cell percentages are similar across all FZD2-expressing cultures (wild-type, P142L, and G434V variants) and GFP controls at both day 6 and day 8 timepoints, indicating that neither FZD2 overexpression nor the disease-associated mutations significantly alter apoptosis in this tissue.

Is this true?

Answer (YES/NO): YES